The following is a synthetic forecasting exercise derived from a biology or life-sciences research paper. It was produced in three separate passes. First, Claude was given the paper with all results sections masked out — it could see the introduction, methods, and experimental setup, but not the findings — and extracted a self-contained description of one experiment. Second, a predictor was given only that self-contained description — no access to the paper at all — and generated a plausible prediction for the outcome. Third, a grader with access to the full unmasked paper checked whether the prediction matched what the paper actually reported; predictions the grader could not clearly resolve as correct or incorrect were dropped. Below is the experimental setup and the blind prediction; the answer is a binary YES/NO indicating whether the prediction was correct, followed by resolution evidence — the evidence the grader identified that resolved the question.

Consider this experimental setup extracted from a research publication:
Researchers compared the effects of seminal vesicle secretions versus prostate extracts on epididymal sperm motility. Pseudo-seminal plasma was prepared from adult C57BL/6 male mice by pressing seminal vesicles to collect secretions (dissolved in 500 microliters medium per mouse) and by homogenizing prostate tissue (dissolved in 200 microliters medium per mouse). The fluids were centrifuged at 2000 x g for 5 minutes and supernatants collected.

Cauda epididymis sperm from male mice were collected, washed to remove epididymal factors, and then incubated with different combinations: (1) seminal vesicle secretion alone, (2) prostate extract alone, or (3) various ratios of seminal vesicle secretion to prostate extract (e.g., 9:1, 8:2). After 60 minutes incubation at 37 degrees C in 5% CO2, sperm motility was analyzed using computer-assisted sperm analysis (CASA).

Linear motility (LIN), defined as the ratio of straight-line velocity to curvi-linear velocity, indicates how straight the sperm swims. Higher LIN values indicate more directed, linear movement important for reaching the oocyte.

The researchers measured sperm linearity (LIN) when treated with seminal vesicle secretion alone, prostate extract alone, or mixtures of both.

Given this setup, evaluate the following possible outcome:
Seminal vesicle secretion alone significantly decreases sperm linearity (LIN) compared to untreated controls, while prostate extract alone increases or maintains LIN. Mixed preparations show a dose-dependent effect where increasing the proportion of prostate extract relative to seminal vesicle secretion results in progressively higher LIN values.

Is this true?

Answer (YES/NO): NO